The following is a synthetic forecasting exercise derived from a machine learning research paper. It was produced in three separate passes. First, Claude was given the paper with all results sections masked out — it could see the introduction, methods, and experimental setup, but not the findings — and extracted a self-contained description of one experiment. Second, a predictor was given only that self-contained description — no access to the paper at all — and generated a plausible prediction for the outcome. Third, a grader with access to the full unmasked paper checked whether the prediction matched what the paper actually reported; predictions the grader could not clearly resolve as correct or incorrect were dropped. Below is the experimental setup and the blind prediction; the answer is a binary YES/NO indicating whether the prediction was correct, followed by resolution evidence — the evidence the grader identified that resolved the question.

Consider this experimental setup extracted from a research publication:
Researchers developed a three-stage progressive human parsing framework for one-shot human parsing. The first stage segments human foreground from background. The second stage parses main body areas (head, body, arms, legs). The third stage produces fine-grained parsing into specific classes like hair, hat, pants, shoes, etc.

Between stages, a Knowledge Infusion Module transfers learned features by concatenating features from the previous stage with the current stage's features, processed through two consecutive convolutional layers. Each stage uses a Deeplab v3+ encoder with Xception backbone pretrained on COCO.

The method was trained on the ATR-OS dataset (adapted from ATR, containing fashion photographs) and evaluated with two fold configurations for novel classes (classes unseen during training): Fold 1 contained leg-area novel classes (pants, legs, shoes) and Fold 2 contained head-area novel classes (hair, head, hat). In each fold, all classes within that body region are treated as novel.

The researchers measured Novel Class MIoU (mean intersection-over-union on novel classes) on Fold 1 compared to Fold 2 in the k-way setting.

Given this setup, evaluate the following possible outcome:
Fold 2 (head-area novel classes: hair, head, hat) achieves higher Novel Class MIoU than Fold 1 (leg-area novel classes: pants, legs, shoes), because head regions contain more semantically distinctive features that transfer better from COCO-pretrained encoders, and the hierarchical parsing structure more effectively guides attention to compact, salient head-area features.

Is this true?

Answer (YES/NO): NO